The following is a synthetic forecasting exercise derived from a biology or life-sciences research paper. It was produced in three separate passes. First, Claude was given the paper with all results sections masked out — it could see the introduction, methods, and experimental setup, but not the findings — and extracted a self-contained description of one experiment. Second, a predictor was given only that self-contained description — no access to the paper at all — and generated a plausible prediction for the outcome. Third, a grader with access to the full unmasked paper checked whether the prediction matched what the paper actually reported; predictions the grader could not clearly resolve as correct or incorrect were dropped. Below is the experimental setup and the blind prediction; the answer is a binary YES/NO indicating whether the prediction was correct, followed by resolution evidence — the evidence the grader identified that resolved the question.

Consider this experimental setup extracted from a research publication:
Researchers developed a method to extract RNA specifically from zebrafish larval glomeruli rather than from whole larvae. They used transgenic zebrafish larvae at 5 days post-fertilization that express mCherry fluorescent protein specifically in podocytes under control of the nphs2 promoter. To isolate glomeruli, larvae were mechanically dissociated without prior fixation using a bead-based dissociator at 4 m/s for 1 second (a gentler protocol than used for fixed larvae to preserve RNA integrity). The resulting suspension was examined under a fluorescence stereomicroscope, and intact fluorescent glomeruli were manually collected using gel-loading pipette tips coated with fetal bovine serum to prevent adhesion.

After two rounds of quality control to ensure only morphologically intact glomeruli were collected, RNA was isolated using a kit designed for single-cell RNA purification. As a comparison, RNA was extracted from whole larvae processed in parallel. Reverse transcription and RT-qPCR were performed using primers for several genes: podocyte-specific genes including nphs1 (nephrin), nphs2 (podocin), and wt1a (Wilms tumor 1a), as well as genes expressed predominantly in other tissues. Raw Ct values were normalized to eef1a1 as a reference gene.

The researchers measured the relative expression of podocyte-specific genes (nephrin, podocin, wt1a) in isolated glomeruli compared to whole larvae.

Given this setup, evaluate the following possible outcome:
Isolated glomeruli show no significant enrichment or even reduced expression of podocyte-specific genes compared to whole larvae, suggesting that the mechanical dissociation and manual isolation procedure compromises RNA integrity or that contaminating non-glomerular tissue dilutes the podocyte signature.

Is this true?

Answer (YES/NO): NO